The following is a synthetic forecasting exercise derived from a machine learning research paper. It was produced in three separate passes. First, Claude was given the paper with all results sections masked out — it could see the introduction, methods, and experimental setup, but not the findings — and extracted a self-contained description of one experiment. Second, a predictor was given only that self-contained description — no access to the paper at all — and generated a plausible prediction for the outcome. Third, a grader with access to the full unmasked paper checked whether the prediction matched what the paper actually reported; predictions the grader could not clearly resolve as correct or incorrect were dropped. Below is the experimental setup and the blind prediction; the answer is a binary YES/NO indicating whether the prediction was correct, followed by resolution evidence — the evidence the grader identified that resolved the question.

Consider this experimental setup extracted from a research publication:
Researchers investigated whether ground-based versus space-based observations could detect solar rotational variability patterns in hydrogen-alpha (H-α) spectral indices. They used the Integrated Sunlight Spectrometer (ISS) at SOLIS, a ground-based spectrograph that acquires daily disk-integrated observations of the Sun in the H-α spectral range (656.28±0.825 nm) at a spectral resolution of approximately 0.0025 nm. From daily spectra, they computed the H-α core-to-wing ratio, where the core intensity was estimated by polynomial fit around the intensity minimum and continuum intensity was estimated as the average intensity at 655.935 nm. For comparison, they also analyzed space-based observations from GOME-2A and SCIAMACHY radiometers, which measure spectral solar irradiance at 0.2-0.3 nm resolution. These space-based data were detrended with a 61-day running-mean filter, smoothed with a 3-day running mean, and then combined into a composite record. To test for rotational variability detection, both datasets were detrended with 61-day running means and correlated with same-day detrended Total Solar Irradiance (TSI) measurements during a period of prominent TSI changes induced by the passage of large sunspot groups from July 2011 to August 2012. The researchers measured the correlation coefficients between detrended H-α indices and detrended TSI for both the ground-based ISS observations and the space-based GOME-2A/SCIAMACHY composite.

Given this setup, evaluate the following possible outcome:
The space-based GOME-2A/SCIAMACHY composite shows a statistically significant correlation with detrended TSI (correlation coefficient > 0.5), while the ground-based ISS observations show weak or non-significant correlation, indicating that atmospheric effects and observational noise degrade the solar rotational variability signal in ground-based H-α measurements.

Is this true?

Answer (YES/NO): YES